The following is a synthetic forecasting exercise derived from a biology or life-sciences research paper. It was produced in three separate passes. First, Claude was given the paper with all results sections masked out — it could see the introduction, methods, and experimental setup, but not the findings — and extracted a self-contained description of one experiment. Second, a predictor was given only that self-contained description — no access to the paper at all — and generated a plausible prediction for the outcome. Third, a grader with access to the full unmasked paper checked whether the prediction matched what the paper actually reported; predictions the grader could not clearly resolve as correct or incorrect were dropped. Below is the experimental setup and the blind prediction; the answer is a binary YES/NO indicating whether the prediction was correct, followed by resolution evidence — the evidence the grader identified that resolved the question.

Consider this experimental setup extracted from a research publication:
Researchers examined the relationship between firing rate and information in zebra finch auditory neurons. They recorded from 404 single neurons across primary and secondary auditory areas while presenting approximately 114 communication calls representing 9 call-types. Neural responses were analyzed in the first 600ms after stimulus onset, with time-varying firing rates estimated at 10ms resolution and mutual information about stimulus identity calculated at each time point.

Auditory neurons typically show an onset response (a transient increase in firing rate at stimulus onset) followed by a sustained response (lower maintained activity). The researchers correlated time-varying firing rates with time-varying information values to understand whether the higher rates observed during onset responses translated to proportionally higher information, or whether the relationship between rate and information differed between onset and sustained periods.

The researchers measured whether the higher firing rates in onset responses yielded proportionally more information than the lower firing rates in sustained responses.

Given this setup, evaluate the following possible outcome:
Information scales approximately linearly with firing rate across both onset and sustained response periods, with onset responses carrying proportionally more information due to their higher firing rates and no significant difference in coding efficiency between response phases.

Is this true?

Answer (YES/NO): NO